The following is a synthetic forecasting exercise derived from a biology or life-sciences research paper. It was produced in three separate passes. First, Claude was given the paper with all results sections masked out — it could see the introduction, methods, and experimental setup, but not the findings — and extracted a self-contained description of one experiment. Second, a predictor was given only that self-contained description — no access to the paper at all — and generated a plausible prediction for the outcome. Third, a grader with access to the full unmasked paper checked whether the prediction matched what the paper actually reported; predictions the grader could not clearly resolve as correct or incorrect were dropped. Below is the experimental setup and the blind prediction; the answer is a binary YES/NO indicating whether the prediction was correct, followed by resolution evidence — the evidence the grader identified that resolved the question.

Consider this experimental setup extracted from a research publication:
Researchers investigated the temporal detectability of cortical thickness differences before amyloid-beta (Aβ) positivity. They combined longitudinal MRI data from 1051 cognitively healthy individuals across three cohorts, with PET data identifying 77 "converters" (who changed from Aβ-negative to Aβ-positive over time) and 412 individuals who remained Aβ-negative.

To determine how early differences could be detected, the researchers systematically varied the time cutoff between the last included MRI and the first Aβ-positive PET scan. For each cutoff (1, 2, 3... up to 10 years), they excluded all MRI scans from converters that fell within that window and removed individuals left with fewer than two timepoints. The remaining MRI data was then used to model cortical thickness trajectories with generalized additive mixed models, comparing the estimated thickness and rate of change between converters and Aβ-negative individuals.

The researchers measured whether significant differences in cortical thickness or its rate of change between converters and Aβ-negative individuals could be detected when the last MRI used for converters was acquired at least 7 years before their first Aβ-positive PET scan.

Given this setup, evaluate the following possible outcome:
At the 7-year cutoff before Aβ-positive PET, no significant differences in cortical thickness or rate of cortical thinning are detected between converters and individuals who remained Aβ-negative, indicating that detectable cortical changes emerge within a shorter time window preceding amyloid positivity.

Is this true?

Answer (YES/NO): NO